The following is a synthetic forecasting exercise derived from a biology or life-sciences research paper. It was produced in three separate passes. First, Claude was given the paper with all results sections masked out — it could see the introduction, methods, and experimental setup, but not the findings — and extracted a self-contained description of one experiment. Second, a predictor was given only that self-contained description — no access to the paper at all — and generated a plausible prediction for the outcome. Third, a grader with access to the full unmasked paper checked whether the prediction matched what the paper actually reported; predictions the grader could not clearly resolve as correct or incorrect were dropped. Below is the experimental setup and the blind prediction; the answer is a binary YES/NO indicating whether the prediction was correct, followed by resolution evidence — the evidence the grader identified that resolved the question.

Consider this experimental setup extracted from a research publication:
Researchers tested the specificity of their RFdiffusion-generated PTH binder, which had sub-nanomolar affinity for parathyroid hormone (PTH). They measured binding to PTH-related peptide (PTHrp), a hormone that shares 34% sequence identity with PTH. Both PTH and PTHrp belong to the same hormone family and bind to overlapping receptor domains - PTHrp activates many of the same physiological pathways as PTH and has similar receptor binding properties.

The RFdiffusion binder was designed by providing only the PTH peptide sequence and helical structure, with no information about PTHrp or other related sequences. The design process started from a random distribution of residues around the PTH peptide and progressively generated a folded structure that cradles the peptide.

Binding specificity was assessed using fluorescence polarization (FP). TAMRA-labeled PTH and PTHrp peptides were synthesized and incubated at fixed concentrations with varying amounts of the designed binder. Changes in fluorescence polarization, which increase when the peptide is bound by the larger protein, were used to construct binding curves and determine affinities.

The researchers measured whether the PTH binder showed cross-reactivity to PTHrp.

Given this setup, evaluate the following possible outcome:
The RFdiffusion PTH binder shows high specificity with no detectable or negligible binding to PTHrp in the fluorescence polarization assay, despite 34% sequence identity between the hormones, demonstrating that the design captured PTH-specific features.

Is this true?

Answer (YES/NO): YES